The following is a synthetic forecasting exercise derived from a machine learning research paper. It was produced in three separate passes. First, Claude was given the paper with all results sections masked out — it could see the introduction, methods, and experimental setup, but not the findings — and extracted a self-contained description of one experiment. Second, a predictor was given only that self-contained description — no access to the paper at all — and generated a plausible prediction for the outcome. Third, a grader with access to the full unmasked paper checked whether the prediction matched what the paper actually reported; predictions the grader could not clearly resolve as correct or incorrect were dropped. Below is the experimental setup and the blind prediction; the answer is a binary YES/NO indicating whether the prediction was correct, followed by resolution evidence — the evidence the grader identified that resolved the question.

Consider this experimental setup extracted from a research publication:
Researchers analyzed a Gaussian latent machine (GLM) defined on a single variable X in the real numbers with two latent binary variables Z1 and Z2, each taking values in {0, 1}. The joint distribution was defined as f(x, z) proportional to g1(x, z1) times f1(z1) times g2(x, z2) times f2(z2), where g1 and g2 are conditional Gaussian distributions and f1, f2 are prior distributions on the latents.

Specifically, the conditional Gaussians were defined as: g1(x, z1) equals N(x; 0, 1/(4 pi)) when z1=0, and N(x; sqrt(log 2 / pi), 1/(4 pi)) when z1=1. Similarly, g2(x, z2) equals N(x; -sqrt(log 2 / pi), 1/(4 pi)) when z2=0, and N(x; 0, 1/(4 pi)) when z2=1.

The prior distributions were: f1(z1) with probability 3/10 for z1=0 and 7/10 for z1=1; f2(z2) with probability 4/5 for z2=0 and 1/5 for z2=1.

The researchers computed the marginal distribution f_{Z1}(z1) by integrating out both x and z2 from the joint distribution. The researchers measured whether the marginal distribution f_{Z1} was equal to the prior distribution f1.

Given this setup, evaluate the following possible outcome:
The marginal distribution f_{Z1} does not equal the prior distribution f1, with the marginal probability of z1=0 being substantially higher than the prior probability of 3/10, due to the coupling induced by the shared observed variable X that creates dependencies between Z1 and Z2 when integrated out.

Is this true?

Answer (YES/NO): YES